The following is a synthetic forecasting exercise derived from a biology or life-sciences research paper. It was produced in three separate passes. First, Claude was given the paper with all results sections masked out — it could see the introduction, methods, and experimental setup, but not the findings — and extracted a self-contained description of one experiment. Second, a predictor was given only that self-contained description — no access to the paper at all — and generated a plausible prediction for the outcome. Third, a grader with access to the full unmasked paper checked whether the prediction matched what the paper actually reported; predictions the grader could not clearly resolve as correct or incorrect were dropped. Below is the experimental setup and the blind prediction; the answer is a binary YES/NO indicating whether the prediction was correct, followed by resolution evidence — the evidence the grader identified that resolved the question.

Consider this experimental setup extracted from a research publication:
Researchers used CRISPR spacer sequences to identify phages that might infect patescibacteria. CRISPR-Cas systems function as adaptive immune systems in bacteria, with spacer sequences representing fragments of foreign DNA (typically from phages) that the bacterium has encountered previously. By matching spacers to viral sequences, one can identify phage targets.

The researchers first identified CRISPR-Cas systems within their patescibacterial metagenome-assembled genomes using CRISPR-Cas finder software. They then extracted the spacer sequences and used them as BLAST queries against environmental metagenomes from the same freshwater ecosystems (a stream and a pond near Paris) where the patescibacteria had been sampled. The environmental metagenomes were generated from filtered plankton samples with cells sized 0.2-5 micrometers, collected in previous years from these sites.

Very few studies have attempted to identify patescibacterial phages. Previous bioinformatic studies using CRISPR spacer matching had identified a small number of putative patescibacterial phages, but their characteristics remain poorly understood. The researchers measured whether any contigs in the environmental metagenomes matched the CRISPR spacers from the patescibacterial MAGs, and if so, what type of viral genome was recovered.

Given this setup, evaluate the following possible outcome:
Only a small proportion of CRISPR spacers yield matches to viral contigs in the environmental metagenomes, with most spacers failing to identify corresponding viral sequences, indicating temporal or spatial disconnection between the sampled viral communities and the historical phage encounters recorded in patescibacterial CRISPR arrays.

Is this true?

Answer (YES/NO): YES